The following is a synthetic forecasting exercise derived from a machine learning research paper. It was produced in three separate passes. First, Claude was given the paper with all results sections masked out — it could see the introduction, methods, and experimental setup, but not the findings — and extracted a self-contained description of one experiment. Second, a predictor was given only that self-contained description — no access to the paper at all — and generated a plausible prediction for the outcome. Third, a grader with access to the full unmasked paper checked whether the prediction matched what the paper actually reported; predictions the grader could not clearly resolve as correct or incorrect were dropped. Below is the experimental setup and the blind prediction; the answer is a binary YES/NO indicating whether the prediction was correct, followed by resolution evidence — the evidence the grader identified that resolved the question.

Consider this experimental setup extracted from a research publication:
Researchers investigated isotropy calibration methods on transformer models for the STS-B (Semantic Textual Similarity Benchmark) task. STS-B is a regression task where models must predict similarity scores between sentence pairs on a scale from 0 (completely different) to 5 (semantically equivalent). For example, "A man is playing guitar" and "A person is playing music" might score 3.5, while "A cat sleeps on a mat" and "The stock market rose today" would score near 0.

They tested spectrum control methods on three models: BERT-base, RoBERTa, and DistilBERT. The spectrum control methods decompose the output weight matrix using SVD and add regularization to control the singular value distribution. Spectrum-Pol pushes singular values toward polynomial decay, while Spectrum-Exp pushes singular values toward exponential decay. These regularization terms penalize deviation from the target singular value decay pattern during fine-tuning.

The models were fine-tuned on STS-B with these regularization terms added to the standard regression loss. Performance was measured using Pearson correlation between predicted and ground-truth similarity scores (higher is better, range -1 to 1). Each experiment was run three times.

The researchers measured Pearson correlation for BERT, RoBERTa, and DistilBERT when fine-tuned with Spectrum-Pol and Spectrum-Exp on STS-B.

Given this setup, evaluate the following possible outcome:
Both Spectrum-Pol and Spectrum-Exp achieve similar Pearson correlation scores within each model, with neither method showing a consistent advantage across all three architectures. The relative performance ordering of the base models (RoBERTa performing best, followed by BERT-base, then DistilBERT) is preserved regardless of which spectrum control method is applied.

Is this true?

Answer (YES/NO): NO